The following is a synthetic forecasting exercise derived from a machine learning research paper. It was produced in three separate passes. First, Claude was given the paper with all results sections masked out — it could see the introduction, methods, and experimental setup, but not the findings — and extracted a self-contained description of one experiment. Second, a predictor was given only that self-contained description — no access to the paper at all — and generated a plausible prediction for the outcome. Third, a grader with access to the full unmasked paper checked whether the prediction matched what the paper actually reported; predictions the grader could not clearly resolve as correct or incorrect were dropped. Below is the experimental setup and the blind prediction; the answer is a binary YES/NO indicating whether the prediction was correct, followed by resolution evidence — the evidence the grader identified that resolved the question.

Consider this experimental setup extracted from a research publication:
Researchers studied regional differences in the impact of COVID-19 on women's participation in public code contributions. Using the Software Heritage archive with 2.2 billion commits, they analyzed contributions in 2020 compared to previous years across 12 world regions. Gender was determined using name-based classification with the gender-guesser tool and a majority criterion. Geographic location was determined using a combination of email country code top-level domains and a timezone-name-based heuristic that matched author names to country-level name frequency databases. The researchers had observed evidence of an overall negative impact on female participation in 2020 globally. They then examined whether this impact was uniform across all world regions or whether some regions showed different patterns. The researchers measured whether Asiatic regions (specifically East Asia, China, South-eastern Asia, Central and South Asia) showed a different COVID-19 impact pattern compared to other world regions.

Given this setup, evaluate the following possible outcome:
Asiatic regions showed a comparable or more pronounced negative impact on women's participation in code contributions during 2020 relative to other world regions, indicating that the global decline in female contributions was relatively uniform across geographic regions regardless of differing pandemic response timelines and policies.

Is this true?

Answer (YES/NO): NO